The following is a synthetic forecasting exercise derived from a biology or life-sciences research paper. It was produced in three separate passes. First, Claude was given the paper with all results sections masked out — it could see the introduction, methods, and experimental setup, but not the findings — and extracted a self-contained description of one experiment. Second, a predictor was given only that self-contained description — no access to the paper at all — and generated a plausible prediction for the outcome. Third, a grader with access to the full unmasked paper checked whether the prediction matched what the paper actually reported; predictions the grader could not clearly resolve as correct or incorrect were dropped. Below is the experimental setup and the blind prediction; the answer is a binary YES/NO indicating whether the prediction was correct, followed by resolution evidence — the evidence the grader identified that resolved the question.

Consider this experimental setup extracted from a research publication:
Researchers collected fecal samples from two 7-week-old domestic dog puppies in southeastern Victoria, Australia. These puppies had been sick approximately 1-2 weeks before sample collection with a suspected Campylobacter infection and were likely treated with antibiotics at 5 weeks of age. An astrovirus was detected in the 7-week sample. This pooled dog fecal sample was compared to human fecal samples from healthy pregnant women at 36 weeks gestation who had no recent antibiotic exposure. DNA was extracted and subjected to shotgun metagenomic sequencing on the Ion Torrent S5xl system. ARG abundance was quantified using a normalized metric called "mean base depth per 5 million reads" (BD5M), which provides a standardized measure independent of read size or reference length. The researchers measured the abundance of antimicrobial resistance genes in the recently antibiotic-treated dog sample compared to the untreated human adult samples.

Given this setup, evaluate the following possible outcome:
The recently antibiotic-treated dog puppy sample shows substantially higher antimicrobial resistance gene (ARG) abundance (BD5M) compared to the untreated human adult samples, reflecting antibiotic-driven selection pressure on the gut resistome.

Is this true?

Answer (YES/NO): NO